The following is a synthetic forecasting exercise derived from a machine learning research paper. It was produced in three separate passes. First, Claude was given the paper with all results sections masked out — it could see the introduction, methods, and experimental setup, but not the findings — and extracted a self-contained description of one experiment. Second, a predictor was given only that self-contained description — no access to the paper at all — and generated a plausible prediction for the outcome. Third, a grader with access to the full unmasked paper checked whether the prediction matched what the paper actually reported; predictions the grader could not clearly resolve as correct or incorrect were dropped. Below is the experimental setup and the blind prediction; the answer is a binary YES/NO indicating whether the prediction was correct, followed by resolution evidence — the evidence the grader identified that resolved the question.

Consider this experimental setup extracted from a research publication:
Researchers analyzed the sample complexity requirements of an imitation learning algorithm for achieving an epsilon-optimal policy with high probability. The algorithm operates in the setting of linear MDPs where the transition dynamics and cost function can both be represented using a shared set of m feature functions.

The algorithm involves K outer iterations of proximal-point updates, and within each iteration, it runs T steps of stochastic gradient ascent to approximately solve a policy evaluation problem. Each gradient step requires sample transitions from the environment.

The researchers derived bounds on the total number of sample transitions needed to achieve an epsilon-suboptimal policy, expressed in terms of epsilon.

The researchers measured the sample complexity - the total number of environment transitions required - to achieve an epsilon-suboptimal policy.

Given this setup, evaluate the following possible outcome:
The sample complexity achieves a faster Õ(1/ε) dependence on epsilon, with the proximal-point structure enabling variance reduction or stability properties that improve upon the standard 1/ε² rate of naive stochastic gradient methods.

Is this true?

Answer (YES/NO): NO